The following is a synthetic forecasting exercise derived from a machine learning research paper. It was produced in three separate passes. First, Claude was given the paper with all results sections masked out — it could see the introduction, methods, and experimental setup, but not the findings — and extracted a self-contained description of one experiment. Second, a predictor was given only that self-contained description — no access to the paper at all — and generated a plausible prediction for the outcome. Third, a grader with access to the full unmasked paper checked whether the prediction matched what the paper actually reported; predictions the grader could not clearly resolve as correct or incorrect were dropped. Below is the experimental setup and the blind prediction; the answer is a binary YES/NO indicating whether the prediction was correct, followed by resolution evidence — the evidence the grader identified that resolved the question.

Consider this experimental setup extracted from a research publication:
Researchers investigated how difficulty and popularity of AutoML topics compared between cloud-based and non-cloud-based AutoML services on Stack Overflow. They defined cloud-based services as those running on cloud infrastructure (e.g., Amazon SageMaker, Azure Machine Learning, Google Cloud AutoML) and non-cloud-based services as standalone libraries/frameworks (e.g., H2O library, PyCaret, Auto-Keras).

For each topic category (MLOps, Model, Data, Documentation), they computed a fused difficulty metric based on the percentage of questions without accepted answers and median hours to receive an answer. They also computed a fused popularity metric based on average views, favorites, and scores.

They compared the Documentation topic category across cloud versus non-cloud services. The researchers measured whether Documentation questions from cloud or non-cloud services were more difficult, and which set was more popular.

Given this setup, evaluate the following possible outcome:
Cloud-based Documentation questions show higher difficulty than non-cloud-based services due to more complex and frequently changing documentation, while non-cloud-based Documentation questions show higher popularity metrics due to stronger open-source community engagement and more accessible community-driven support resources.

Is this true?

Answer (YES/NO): YES